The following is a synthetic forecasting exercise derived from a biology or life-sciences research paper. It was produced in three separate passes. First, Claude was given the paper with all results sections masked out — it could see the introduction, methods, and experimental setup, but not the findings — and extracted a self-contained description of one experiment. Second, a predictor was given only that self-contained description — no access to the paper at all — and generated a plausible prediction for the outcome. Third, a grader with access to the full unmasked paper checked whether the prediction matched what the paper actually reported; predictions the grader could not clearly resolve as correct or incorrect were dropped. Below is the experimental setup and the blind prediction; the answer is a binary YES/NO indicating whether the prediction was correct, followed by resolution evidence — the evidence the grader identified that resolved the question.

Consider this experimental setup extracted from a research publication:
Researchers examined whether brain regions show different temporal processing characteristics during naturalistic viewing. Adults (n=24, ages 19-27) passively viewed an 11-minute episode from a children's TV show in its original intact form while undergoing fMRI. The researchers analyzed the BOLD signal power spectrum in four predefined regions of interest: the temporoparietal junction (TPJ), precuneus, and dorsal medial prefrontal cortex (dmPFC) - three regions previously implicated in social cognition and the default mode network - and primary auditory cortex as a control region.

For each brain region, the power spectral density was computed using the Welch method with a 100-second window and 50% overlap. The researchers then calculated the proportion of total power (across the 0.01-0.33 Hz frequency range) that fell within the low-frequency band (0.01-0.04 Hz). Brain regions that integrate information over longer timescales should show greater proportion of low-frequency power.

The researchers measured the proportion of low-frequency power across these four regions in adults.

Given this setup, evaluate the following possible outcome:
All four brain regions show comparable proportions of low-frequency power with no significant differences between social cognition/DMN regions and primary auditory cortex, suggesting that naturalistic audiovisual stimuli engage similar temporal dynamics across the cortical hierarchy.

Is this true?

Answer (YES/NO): NO